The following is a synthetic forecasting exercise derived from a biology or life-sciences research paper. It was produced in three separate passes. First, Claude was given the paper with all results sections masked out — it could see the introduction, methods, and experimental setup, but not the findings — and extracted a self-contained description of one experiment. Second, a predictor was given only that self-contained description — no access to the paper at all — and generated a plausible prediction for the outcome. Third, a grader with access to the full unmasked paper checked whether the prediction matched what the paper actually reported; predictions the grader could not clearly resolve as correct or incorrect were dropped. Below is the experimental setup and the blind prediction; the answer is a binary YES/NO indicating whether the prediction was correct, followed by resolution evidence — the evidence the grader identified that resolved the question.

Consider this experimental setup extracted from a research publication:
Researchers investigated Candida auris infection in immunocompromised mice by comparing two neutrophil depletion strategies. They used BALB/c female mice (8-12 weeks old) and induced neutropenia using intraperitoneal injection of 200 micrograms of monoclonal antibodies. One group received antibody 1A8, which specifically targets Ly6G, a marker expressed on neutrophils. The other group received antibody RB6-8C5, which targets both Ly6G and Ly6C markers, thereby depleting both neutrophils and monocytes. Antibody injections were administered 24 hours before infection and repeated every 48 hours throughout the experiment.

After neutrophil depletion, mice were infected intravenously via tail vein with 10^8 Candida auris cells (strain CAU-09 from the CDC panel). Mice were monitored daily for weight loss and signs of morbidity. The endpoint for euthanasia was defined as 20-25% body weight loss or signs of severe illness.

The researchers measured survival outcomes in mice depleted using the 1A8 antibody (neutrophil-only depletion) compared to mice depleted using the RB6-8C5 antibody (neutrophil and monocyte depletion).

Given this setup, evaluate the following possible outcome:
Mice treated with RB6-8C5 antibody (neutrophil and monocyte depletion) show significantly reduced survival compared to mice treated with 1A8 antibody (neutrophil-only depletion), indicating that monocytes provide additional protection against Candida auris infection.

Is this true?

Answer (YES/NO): NO